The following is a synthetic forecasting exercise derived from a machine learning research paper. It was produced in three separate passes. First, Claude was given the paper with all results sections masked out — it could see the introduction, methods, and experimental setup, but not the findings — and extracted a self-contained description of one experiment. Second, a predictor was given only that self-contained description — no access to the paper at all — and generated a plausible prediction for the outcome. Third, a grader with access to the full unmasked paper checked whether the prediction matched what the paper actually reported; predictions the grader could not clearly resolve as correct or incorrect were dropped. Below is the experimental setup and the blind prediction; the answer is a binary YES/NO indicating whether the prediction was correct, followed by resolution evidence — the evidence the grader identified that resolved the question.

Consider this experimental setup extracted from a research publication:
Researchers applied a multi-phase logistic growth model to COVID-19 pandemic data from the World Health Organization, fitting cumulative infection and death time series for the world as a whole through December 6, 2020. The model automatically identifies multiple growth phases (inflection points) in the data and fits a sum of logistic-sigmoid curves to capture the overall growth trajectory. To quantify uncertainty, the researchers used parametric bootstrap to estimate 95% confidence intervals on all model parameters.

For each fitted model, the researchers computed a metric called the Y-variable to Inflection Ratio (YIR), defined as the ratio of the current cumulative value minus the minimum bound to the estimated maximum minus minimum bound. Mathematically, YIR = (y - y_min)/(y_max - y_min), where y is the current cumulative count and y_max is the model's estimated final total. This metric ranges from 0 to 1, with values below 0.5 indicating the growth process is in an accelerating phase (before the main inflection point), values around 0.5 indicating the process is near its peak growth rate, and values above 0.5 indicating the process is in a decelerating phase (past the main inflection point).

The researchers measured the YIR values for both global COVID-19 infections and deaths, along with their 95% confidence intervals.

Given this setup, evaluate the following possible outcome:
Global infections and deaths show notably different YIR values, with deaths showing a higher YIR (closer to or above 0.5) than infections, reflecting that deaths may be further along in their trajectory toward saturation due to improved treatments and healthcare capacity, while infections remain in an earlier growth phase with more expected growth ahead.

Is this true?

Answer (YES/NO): NO